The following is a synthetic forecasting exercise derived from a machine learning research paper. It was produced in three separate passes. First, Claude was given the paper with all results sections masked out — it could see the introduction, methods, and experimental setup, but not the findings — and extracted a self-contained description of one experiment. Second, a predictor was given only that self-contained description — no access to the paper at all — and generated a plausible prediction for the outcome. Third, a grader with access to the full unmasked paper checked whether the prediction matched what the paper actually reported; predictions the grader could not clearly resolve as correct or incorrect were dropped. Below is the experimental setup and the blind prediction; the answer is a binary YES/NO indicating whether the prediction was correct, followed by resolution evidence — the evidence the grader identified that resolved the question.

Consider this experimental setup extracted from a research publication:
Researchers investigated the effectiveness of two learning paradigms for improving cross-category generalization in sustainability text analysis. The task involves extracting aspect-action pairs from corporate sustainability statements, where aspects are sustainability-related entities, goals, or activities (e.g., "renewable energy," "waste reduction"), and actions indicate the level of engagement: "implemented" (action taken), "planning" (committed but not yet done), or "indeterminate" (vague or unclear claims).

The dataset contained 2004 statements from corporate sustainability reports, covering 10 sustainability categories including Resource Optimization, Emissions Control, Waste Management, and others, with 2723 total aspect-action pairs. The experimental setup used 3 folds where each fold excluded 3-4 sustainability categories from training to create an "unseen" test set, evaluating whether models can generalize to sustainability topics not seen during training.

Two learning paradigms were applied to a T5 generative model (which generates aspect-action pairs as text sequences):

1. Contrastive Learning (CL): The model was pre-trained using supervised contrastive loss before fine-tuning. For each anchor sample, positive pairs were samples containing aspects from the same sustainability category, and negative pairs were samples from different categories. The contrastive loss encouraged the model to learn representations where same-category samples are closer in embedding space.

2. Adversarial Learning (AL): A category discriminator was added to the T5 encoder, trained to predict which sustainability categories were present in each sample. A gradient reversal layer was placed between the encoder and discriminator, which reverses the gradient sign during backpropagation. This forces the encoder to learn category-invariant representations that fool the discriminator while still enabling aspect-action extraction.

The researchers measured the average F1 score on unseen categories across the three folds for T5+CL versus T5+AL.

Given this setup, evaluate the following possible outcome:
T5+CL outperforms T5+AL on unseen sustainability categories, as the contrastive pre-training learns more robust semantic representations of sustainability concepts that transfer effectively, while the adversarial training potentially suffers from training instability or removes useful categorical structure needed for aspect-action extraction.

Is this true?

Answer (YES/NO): YES